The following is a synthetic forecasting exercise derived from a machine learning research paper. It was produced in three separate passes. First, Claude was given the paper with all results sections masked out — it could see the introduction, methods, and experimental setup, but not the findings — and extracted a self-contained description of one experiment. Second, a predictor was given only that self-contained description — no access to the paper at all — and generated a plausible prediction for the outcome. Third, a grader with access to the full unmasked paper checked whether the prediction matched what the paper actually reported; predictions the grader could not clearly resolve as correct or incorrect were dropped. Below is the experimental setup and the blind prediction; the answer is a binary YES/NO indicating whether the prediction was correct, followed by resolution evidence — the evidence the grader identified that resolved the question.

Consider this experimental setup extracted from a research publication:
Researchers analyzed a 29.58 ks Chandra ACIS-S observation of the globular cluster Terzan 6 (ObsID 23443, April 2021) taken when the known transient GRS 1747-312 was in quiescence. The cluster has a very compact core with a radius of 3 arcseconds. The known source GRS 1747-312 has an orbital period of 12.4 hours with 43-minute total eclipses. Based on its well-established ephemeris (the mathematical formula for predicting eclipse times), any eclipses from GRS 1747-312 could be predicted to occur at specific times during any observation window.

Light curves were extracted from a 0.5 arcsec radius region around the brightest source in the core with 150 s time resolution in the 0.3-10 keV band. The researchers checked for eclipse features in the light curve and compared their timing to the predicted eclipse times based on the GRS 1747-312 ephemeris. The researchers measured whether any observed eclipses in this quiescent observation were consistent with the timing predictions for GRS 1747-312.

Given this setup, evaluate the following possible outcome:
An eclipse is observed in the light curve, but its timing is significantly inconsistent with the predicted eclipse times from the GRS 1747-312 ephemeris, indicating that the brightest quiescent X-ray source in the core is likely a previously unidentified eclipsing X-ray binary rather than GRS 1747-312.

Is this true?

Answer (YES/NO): YES